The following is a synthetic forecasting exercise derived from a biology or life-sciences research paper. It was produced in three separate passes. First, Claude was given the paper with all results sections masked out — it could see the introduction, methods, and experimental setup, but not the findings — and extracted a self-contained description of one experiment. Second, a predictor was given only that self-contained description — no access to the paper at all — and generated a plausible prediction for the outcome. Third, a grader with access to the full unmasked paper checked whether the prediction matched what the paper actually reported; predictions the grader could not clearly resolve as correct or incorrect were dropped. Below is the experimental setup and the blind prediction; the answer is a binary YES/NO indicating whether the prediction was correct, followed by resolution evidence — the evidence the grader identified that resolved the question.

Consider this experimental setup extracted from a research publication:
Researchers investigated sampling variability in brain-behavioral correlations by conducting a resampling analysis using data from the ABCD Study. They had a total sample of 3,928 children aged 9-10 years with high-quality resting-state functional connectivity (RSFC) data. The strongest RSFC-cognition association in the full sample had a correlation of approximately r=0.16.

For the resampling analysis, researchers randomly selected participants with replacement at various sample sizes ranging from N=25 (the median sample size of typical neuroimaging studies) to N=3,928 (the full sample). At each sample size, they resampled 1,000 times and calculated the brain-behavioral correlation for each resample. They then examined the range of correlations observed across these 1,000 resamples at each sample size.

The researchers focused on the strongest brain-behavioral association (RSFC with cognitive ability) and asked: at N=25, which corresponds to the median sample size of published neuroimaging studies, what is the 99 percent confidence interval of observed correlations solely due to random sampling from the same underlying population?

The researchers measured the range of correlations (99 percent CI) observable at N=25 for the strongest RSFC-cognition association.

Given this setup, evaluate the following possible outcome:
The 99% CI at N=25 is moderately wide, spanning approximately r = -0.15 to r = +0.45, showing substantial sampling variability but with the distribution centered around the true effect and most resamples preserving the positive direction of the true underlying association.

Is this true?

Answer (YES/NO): NO